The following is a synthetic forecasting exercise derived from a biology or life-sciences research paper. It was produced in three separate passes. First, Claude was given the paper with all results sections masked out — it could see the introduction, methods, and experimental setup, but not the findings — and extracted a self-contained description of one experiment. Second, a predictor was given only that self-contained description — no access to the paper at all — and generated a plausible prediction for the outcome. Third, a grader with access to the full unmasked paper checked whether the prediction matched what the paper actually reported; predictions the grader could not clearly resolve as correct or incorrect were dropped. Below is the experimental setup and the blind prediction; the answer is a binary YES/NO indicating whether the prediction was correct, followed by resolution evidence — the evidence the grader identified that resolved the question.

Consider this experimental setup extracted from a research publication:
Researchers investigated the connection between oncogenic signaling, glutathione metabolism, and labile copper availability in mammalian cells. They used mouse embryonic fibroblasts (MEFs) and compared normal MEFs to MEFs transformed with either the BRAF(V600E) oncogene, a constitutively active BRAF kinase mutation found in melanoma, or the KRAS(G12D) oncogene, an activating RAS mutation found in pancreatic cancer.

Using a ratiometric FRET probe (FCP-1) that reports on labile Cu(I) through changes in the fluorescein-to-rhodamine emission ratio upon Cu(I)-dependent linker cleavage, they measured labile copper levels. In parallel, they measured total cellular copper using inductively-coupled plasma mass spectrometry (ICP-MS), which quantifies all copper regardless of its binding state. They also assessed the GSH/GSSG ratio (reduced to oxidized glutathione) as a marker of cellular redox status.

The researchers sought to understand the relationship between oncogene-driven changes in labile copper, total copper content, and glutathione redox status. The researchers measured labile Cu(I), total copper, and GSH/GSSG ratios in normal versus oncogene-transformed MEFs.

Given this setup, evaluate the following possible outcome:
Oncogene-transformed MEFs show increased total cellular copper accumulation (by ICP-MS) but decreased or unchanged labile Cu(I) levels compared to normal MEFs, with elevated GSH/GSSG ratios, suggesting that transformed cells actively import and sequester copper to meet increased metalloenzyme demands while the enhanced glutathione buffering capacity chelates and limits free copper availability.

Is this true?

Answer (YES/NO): NO